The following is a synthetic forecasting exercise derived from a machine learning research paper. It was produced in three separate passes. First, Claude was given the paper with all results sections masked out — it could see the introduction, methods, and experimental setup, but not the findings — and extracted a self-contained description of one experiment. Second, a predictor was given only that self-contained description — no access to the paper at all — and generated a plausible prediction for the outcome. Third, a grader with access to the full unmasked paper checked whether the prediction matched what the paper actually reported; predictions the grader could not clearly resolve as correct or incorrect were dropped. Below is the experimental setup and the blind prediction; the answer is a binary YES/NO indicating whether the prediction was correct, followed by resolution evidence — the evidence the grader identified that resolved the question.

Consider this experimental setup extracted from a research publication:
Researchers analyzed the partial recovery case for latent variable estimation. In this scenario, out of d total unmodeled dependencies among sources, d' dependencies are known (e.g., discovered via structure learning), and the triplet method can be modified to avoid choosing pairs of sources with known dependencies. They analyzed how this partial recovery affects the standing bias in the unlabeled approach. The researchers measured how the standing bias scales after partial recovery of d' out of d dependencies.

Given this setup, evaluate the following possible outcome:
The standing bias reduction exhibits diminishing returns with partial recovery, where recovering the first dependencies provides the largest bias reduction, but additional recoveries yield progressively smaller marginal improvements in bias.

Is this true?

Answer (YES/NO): NO